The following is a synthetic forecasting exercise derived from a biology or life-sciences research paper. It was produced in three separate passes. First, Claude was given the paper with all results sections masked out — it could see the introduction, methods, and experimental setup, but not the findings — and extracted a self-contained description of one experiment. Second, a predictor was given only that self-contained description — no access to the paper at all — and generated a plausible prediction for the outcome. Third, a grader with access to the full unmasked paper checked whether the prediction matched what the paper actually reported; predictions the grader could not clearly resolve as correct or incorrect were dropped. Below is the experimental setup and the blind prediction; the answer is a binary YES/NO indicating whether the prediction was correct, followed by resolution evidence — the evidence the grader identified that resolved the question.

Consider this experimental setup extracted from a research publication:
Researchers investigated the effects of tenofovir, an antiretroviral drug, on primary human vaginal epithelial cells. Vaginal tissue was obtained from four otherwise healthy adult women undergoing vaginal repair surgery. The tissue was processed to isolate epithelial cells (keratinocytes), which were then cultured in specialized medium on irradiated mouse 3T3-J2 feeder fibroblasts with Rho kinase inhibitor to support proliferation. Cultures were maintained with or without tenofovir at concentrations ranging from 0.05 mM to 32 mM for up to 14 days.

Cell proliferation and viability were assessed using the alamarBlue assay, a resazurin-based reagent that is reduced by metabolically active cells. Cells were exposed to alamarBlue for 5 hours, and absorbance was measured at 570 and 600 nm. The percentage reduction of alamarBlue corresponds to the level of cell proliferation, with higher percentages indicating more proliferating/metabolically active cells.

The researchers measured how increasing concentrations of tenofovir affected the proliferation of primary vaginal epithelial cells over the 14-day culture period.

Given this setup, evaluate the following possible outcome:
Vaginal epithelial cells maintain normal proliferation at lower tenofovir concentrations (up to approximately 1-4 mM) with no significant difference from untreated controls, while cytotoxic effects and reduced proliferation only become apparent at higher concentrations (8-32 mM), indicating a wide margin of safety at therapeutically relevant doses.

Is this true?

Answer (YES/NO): NO